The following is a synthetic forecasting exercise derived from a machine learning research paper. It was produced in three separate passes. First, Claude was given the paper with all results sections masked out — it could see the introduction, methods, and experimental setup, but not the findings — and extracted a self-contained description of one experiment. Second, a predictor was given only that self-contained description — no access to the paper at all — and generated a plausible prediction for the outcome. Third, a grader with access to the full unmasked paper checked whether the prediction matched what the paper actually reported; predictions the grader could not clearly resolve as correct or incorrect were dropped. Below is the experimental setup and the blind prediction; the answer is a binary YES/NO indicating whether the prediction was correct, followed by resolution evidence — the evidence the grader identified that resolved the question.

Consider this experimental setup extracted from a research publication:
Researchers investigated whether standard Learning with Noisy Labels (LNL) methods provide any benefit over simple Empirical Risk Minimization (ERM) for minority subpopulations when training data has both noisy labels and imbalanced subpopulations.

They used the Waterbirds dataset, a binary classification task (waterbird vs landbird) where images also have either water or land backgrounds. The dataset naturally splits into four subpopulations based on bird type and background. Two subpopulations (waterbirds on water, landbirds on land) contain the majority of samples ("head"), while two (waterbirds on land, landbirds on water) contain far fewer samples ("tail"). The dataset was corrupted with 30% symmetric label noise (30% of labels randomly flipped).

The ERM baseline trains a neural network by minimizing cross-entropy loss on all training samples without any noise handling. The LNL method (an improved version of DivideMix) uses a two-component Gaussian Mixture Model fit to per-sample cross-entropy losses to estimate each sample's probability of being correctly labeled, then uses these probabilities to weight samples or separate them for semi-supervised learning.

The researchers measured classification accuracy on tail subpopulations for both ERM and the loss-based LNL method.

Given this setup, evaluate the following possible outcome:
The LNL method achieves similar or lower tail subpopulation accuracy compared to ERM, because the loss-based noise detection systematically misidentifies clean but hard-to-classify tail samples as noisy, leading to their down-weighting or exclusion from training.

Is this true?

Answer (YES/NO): YES